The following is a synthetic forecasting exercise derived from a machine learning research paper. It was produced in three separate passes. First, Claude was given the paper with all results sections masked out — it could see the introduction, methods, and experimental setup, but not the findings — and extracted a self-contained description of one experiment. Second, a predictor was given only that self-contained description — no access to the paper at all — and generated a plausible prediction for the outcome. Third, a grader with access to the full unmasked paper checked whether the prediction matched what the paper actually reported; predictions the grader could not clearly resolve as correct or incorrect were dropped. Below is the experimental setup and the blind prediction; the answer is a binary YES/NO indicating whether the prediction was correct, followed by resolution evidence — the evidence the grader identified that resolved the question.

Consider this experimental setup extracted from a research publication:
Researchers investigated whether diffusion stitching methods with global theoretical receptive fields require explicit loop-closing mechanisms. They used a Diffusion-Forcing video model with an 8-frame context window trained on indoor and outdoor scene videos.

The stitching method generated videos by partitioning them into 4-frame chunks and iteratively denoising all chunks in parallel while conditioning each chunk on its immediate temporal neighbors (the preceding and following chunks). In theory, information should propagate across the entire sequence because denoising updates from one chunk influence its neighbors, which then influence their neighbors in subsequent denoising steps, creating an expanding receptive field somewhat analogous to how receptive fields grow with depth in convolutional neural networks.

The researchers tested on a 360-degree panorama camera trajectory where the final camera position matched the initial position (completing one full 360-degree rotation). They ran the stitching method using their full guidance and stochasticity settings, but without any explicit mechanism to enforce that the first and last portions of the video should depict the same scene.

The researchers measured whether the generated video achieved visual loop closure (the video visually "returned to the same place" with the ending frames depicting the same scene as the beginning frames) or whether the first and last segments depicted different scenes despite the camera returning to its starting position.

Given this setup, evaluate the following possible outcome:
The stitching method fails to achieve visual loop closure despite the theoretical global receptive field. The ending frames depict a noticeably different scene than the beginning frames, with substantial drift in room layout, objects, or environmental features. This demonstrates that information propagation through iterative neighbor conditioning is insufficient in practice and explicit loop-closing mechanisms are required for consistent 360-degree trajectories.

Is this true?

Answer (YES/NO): YES